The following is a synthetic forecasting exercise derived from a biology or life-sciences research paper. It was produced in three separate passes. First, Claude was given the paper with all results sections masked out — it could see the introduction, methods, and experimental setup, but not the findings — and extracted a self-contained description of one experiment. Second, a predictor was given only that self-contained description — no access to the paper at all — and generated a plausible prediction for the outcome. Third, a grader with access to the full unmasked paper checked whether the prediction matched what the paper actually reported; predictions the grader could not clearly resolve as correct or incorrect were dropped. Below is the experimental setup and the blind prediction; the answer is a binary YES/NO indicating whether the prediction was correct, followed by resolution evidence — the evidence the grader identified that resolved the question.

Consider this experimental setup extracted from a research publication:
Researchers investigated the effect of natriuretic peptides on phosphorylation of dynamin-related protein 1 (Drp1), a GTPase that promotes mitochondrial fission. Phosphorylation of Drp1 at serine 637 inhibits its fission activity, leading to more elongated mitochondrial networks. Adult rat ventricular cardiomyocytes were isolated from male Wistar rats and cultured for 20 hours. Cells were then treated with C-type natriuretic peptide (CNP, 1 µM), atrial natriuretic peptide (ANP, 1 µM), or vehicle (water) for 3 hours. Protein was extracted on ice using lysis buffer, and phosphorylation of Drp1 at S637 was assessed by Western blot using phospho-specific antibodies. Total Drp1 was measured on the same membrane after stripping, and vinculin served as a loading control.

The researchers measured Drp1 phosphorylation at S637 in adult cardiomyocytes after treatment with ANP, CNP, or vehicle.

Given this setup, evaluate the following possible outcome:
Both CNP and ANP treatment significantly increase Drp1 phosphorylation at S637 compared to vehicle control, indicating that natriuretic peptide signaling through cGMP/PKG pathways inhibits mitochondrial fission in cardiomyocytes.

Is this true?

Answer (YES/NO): YES